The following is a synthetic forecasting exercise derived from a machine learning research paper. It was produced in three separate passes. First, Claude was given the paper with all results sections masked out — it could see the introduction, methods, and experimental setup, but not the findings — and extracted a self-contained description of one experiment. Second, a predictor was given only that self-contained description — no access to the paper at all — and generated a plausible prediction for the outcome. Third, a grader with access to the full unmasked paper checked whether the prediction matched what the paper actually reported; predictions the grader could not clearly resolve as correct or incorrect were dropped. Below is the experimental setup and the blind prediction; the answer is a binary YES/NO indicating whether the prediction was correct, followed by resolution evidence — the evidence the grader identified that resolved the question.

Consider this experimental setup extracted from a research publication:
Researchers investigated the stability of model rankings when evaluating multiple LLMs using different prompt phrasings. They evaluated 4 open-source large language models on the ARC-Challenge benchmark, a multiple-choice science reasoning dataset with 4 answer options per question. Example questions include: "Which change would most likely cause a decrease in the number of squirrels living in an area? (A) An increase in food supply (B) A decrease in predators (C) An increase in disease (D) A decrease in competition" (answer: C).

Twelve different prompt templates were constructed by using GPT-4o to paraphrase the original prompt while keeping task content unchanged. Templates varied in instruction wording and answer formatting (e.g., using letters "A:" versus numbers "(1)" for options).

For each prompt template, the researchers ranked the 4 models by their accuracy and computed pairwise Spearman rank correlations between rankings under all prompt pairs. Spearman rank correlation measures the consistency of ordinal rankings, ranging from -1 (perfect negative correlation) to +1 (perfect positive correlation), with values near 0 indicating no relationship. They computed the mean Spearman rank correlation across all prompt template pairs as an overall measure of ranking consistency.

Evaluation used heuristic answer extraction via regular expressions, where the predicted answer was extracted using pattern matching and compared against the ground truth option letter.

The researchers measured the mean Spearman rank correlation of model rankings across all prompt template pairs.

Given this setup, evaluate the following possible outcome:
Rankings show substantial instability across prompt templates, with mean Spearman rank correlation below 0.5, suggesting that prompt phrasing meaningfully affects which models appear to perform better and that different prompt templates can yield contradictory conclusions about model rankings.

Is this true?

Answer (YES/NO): YES